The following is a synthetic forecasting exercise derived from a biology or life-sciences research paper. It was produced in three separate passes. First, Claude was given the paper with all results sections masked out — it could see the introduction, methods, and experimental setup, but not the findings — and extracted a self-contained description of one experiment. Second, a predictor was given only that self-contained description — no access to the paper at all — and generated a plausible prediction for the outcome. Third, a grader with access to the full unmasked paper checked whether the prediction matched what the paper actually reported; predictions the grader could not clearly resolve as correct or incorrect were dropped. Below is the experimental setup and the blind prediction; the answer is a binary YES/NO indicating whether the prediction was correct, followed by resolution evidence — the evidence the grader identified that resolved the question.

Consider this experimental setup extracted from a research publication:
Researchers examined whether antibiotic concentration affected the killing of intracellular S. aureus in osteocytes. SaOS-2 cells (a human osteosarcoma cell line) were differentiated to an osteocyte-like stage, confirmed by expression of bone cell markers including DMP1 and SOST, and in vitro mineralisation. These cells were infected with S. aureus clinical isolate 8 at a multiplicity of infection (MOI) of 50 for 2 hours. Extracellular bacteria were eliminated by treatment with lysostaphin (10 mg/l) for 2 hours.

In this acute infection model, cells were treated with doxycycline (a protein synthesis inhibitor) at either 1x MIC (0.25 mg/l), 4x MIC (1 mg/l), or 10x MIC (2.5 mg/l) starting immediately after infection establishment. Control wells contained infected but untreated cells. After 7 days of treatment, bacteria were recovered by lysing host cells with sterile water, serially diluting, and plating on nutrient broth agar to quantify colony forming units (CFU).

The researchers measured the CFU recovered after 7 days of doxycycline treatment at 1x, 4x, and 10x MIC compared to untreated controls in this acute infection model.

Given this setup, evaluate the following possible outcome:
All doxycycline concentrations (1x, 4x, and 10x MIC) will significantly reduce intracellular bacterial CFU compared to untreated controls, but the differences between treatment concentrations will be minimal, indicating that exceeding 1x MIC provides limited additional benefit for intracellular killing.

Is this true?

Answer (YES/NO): NO